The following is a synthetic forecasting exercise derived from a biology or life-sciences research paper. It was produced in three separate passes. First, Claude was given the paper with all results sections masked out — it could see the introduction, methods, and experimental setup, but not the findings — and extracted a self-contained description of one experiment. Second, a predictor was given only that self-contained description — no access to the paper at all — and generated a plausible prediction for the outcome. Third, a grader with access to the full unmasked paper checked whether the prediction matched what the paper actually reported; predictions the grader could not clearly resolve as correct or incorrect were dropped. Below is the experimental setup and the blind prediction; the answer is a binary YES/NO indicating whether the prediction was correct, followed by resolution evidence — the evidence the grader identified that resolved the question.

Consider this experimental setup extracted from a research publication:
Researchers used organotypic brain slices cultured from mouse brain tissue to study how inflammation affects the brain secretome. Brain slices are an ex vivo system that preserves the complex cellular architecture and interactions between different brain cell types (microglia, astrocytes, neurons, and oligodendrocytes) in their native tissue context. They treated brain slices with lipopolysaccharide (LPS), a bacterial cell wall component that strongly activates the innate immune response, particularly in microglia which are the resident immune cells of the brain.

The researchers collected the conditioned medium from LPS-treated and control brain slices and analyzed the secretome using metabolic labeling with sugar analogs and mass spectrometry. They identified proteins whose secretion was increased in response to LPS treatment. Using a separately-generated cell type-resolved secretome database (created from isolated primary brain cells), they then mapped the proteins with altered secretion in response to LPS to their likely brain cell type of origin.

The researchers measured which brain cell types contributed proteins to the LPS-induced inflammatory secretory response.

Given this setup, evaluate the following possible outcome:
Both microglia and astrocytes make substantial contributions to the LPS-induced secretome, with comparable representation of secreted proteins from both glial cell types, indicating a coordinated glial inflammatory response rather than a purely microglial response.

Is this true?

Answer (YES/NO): NO